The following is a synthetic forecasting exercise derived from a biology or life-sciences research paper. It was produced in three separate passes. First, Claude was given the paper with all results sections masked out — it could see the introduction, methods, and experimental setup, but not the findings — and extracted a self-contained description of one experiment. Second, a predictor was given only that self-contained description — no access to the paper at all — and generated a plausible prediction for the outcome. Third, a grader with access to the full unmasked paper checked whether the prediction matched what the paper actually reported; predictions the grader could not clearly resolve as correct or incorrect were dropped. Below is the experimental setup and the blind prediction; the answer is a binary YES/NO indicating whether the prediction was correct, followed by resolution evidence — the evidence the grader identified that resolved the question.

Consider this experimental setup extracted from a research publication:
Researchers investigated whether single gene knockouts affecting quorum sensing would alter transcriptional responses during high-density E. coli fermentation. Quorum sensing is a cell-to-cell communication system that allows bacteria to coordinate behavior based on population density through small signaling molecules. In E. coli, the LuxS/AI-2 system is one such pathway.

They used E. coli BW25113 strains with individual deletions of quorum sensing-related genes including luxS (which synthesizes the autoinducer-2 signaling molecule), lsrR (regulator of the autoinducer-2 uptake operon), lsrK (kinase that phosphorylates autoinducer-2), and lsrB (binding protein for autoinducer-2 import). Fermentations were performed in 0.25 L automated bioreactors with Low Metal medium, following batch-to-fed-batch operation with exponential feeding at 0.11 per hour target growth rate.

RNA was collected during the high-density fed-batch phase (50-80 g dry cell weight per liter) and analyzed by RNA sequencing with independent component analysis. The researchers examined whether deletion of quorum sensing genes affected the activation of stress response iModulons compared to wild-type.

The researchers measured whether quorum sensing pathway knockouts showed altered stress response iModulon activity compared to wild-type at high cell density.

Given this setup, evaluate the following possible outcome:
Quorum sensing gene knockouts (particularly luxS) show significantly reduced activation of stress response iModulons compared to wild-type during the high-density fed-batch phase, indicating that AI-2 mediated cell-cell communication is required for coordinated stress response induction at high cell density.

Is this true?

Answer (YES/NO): NO